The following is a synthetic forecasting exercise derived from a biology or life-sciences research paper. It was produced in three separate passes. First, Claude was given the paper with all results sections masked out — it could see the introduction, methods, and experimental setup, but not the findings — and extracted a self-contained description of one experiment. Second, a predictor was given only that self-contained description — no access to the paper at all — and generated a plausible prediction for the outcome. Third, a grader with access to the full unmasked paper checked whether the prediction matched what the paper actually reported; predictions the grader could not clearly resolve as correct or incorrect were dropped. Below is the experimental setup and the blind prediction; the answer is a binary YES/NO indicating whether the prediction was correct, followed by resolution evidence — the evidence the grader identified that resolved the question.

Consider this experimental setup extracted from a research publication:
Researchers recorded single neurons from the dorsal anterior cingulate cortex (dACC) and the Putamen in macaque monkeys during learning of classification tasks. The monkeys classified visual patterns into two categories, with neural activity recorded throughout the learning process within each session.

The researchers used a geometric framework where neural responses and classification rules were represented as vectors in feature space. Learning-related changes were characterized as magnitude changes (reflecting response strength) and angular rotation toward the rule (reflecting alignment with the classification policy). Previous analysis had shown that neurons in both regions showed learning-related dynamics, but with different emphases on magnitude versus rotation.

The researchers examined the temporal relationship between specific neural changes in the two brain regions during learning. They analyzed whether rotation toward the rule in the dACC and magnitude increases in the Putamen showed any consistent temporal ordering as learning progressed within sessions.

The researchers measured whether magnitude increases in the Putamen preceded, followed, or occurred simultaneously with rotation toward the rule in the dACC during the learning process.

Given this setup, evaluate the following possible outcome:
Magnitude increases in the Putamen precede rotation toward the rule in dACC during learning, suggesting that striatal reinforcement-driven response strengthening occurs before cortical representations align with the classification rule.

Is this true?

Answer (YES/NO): NO